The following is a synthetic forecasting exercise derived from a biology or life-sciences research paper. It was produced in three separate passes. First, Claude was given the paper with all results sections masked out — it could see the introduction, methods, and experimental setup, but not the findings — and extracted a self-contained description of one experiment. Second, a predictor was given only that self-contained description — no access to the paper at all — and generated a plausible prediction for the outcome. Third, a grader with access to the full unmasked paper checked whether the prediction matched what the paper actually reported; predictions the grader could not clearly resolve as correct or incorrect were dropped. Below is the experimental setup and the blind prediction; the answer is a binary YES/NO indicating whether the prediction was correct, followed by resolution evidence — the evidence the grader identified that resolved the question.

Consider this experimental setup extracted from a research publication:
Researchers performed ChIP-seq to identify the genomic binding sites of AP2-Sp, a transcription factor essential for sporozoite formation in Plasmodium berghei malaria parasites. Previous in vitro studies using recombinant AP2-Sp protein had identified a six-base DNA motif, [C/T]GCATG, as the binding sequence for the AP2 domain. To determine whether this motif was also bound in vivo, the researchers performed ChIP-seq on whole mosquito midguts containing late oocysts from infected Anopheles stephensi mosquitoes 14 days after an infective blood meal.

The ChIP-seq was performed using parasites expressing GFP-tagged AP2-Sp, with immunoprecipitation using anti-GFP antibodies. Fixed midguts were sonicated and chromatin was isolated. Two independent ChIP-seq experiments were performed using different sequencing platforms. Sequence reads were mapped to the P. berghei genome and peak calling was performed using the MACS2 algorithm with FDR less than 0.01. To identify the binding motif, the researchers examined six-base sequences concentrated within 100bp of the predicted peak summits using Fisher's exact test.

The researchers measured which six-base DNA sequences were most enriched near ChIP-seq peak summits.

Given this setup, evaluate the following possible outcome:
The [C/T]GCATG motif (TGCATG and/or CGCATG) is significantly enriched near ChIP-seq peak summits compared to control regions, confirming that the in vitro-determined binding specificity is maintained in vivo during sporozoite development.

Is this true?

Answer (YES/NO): YES